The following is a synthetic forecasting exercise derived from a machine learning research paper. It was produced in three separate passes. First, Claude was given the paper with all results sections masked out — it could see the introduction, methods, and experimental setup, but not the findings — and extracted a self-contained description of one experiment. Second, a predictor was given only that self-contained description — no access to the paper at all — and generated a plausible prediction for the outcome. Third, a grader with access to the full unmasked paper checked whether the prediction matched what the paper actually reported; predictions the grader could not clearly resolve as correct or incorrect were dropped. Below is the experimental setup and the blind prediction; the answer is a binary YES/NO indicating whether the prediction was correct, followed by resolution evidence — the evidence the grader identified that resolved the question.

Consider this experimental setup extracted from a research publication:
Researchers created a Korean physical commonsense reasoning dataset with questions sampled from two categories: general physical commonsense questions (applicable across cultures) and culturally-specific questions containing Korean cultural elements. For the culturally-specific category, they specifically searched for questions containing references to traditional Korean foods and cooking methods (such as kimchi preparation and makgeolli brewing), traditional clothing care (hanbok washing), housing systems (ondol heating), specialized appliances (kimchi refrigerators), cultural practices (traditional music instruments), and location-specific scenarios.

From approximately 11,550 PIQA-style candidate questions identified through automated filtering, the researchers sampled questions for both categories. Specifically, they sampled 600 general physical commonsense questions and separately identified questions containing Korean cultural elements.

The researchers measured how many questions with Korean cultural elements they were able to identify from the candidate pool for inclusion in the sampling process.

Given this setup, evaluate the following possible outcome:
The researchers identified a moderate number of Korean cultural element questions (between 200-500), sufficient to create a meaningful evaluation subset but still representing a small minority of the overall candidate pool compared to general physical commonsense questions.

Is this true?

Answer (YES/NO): NO